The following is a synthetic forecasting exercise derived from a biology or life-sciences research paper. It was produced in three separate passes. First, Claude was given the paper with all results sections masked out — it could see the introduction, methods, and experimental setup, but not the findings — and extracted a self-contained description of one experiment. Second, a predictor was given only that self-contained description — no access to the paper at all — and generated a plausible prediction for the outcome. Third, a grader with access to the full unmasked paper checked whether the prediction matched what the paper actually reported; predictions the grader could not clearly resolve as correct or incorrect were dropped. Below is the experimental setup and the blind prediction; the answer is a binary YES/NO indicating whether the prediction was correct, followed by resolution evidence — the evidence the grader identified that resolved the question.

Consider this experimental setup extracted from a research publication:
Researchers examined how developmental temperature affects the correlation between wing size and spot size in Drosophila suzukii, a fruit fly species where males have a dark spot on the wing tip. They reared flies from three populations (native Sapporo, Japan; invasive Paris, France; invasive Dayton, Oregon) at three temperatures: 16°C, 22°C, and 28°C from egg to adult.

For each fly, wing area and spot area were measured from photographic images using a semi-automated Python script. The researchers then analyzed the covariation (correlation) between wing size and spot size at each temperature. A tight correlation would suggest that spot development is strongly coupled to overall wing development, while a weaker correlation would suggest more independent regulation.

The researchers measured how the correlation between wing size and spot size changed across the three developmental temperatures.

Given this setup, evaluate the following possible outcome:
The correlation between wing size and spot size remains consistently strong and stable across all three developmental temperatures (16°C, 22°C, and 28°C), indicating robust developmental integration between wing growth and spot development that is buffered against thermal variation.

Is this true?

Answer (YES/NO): NO